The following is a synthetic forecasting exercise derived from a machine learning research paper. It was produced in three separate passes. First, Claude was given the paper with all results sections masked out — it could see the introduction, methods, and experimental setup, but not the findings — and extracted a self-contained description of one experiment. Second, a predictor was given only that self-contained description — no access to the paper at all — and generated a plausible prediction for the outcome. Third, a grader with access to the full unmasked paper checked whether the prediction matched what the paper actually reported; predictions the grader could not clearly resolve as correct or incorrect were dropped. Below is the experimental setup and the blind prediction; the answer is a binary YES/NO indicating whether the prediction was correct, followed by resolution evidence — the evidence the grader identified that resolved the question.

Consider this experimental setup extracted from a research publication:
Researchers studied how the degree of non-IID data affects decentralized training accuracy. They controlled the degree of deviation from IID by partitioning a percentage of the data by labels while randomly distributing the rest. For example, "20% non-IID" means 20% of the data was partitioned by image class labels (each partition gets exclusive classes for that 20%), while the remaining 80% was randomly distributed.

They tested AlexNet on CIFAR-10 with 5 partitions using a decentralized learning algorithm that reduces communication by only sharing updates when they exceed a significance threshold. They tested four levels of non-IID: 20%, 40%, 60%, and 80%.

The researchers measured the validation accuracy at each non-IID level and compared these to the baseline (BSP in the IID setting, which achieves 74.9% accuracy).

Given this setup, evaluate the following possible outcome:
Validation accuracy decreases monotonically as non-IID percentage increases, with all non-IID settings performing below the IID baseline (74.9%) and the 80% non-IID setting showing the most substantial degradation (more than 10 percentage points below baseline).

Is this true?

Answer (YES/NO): NO